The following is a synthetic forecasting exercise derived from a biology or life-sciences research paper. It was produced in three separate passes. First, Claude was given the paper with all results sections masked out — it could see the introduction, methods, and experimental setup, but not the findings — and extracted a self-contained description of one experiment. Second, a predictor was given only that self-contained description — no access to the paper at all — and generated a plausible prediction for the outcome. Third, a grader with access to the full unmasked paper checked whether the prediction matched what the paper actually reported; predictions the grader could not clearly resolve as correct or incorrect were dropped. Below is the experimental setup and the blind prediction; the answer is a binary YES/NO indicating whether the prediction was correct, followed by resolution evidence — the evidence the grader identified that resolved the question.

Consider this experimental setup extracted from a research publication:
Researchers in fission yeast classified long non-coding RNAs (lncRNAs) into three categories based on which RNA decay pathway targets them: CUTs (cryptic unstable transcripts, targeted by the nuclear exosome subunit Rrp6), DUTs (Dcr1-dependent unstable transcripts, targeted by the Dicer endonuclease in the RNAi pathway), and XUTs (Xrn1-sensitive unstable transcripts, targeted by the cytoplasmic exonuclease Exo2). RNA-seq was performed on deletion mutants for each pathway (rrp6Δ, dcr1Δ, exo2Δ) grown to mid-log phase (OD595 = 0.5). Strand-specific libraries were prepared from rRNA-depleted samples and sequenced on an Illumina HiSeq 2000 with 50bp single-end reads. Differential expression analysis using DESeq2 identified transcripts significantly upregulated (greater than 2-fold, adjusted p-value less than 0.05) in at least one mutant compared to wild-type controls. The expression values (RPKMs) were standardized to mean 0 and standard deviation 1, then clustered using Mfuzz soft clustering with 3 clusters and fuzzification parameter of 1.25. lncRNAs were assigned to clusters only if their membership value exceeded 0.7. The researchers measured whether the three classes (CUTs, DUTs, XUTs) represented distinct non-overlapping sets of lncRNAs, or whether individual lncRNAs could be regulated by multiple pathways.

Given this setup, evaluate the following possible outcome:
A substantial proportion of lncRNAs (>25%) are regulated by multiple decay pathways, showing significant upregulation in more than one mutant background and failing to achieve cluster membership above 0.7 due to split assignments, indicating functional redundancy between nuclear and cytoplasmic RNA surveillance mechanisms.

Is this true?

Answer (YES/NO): NO